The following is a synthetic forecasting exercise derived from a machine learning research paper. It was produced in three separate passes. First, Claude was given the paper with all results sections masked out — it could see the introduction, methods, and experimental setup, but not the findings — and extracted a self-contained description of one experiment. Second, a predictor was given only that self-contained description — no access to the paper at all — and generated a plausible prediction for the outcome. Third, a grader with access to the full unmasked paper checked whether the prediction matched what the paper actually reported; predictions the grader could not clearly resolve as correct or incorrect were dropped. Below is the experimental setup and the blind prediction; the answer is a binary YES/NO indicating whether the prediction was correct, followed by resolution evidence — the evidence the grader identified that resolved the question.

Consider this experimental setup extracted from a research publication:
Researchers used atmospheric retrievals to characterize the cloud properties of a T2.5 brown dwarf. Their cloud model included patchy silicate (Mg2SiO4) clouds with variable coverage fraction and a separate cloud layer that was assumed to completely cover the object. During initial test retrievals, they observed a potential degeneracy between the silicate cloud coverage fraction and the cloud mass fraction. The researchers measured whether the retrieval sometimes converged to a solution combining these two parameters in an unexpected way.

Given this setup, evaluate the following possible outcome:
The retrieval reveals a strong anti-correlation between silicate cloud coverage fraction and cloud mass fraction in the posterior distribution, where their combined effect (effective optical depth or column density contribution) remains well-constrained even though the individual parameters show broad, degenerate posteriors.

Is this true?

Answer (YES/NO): NO